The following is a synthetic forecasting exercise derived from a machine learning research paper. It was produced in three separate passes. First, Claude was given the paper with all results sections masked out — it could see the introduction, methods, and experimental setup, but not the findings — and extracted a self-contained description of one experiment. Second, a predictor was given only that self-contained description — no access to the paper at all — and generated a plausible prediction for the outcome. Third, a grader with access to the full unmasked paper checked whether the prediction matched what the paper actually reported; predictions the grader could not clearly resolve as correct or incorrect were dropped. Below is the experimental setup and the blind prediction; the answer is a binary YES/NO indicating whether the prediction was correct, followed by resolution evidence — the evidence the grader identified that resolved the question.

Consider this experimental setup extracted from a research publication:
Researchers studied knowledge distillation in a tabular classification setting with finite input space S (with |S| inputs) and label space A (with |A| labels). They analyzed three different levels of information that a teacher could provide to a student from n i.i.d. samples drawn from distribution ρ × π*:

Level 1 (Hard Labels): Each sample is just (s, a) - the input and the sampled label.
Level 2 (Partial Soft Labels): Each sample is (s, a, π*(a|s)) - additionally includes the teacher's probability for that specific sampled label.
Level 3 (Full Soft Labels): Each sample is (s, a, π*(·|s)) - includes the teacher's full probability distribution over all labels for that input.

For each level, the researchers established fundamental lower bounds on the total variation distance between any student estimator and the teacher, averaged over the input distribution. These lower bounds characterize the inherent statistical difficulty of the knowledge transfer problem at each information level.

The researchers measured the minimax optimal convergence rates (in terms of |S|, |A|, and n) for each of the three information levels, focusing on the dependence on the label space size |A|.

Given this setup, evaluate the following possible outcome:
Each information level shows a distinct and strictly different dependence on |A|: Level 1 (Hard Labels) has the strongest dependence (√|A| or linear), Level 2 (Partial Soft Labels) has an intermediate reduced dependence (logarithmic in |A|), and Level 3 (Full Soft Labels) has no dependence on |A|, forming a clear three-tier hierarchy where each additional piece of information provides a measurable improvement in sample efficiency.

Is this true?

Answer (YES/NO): NO